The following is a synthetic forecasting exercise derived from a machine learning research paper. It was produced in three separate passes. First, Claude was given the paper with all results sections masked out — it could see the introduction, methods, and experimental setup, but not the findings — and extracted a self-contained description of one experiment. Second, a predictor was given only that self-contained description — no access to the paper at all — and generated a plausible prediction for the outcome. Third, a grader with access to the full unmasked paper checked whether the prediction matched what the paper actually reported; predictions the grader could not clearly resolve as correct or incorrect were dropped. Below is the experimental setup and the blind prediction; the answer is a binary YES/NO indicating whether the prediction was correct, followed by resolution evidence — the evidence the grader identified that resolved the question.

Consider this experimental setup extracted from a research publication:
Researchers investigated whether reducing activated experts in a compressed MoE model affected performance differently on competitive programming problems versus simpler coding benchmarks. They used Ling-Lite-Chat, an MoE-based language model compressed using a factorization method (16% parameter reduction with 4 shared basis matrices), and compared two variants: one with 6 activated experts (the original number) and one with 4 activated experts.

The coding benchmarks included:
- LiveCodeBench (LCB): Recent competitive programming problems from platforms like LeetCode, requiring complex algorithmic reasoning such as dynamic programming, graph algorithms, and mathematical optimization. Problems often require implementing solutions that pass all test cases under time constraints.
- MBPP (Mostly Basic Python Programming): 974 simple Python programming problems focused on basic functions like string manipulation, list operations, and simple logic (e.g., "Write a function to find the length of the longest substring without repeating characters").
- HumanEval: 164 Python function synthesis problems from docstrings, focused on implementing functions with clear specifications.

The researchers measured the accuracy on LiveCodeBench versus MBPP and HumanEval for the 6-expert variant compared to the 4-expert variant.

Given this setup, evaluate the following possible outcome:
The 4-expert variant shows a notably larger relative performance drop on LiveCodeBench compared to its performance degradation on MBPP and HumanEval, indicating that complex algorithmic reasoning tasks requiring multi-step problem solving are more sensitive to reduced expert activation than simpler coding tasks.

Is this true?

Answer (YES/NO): NO